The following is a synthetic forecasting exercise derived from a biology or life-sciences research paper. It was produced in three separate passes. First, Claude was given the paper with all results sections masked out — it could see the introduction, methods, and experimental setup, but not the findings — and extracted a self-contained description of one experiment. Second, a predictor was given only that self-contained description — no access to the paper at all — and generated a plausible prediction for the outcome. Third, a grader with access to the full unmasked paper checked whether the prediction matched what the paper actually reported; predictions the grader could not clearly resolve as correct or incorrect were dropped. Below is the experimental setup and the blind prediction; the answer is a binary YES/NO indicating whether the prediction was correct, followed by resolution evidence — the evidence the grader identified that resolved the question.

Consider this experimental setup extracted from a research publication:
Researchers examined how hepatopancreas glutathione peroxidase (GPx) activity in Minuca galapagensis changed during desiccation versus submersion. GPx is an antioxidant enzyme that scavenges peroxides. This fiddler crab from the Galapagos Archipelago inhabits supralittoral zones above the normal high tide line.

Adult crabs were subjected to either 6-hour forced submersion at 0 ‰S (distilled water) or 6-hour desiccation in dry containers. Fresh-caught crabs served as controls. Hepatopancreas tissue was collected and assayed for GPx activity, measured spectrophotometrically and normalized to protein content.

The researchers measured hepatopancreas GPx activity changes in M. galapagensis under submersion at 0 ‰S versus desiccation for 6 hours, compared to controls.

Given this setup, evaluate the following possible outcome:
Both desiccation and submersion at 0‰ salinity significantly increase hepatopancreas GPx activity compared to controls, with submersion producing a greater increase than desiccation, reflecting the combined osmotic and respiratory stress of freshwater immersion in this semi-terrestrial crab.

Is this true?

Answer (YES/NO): NO